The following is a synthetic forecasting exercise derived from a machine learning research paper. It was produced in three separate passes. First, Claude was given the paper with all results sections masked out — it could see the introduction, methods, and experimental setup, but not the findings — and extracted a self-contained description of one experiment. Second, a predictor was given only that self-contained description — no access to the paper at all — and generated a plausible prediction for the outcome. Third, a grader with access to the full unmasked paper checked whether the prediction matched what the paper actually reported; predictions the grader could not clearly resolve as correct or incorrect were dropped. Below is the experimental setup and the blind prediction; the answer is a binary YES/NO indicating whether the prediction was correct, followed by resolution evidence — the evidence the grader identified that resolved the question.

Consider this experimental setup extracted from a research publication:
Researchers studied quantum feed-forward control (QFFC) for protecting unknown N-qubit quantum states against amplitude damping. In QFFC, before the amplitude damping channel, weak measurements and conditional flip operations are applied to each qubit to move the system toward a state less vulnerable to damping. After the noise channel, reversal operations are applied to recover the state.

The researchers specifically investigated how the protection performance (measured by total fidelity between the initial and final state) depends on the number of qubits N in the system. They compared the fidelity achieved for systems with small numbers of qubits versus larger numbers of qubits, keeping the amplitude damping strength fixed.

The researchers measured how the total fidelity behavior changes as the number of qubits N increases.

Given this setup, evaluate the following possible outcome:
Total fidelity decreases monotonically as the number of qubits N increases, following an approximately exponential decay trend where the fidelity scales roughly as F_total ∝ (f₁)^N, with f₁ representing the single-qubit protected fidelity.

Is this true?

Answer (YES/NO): NO